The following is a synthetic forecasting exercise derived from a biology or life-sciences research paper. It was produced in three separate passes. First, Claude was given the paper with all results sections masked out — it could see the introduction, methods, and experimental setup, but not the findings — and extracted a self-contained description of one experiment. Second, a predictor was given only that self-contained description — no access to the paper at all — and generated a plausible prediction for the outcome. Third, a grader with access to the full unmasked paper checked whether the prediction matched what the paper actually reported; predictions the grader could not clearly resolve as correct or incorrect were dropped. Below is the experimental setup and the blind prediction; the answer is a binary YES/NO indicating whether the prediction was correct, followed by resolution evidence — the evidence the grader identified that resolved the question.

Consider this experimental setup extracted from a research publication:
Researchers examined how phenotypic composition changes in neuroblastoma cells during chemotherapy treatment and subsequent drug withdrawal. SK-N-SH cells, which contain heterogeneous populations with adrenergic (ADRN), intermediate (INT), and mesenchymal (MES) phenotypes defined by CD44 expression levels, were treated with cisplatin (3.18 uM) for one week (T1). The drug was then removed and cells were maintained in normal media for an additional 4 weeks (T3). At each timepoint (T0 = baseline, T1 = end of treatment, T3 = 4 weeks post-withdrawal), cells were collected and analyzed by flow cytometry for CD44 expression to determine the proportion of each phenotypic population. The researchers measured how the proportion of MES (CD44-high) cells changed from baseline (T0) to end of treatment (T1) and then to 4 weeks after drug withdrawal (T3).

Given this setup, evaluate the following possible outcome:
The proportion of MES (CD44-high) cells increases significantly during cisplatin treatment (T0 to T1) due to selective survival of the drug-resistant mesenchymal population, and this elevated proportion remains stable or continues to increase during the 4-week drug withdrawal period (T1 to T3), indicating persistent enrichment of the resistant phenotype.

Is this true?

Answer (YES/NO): NO